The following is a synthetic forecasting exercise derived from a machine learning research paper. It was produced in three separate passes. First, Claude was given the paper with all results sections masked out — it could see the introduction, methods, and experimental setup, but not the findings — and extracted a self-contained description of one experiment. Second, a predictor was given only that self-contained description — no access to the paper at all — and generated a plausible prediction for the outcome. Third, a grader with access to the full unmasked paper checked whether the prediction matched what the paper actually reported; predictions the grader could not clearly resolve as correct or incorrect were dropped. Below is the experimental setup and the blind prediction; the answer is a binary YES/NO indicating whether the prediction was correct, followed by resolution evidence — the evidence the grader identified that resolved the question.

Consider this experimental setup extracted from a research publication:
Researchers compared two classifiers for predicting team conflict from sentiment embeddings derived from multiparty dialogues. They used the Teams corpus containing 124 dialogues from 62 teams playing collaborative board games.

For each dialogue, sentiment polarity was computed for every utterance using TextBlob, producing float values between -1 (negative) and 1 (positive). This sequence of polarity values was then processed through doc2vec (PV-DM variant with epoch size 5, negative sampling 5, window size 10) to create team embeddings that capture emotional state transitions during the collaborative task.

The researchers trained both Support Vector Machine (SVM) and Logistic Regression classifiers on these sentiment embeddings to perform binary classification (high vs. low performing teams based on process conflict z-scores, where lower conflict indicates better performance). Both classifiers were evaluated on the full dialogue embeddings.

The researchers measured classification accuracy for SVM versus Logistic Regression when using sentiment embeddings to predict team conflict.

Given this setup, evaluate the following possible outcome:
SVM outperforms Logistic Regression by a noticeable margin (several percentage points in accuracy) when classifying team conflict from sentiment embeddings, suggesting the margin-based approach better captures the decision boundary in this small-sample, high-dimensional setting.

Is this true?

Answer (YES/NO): YES